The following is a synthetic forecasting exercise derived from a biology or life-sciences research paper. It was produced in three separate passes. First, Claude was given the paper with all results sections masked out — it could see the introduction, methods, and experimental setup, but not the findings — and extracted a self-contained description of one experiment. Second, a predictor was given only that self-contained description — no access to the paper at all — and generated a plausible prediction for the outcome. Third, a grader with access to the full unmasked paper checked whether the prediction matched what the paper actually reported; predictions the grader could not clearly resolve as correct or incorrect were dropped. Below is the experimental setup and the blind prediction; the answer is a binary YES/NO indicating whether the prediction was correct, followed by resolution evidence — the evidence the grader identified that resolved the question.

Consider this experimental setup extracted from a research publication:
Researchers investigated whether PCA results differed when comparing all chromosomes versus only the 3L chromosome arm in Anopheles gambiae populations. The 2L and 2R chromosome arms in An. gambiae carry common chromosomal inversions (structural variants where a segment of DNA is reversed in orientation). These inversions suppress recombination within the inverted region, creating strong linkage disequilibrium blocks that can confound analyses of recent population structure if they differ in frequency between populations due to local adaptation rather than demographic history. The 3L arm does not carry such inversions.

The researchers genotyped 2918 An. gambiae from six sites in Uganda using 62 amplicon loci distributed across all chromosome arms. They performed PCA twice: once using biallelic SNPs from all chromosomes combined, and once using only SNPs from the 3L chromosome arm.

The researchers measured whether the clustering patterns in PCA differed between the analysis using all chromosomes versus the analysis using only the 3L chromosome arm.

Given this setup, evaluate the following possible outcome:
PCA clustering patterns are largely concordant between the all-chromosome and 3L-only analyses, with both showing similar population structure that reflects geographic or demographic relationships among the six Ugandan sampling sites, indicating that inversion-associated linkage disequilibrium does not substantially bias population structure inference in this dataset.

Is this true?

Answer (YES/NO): NO